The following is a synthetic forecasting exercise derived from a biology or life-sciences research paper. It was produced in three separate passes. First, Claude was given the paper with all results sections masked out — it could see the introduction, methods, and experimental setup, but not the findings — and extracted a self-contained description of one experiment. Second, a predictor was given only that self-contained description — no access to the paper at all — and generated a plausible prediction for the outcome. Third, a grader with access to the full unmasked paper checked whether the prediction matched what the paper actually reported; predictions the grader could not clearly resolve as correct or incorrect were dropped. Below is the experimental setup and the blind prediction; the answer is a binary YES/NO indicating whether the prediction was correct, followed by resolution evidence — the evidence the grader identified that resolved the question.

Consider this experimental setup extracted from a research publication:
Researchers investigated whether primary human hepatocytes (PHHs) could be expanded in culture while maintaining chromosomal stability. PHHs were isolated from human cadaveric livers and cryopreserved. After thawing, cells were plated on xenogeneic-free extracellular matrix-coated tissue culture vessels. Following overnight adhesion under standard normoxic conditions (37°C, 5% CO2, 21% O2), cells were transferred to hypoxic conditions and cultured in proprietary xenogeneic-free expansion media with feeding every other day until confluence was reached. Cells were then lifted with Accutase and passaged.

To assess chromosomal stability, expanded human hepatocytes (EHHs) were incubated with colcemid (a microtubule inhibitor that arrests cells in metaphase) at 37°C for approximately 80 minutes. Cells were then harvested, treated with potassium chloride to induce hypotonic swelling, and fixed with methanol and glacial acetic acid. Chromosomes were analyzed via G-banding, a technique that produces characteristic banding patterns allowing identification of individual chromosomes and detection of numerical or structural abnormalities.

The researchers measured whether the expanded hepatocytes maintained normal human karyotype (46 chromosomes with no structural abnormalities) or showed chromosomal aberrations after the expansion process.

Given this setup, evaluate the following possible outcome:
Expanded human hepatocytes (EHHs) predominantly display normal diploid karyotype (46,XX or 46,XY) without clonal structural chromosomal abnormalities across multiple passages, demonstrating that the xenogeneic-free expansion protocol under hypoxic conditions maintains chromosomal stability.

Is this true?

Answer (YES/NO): YES